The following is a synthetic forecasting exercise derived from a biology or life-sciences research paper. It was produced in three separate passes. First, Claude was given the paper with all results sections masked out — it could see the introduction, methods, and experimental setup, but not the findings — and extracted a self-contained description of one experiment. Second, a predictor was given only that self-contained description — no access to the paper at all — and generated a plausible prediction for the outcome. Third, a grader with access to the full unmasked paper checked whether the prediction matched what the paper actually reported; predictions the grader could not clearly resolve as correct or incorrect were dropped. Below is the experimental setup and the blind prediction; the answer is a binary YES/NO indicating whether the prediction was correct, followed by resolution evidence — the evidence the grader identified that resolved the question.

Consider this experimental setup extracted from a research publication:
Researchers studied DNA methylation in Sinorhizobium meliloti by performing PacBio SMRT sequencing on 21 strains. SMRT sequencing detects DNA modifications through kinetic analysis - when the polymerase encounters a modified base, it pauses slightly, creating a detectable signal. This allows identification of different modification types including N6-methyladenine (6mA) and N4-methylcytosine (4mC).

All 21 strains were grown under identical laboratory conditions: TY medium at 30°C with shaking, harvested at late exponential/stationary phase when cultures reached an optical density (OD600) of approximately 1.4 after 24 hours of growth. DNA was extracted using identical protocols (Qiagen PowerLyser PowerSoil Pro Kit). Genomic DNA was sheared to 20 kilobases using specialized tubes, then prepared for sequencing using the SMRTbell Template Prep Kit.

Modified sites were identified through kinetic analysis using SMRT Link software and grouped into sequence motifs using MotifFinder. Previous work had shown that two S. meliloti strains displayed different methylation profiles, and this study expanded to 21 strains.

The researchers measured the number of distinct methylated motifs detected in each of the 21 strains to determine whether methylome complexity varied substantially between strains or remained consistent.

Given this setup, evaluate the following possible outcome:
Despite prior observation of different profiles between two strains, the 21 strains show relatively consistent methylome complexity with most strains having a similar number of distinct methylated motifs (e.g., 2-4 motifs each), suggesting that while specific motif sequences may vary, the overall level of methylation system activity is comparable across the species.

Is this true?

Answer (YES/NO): NO